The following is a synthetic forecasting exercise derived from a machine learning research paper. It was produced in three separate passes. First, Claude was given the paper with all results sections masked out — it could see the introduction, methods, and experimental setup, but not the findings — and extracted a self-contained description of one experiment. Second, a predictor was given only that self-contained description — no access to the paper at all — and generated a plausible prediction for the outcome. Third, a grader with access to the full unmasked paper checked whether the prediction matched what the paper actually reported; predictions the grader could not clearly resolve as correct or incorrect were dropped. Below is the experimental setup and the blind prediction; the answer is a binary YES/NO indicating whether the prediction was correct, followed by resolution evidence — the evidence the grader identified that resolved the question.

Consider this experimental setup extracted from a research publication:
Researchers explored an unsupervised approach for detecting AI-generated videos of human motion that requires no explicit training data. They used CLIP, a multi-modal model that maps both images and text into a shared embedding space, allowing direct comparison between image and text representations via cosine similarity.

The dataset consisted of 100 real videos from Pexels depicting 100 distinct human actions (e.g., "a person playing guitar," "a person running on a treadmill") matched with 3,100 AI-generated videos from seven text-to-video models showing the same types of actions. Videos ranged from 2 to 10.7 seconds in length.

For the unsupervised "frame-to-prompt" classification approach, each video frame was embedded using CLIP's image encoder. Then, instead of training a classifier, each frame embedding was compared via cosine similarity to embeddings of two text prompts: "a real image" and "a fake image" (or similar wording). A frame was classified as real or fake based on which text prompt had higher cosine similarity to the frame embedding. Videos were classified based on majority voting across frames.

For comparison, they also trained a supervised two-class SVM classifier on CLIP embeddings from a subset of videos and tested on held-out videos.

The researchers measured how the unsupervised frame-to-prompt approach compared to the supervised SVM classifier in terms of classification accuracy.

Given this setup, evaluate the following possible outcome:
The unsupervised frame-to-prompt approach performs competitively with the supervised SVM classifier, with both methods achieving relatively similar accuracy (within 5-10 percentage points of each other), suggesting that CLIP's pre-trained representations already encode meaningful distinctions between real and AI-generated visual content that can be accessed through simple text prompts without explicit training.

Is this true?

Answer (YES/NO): NO